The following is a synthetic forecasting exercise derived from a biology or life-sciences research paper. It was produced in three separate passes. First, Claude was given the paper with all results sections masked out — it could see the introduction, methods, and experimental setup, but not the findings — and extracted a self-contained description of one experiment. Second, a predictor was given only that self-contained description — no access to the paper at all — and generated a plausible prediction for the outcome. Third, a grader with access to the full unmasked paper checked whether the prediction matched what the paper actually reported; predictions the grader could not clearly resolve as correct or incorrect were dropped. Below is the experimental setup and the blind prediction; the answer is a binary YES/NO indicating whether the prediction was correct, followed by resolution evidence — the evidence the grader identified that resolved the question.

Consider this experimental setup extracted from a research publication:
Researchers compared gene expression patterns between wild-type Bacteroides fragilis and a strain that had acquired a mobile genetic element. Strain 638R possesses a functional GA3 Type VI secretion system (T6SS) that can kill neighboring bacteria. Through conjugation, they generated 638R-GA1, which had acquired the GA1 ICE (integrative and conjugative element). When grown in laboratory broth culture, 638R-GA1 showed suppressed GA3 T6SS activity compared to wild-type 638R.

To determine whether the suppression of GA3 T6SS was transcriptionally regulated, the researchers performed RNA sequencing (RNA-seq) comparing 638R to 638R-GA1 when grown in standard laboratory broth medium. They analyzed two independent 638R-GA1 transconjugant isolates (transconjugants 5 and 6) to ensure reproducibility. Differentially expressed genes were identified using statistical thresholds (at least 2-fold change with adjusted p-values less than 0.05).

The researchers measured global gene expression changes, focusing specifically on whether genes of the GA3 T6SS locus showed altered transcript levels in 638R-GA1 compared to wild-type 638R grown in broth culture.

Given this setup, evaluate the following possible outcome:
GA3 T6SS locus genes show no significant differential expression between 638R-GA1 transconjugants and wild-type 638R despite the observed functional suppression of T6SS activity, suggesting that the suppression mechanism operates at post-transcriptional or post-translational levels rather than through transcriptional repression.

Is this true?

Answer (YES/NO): YES